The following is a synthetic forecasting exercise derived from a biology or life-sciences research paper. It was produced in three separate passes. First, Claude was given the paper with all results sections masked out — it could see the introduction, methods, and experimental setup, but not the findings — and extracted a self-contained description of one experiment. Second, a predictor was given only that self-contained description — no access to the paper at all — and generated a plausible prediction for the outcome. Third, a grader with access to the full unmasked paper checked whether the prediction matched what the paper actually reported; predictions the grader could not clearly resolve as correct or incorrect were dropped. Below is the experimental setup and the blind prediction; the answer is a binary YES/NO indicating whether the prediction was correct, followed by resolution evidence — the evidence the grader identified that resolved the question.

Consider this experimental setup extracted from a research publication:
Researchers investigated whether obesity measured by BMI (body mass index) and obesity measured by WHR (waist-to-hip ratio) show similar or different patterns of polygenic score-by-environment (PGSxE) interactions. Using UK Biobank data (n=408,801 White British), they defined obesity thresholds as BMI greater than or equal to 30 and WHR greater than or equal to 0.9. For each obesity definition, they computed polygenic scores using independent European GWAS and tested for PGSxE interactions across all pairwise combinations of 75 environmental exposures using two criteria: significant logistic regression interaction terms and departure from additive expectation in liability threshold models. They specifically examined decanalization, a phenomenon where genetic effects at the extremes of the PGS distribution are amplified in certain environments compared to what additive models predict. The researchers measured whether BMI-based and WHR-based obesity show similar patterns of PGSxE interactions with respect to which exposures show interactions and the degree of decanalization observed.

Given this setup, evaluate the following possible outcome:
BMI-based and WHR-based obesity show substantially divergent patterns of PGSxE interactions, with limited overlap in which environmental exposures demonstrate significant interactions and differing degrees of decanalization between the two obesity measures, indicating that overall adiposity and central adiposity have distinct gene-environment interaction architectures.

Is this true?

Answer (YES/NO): YES